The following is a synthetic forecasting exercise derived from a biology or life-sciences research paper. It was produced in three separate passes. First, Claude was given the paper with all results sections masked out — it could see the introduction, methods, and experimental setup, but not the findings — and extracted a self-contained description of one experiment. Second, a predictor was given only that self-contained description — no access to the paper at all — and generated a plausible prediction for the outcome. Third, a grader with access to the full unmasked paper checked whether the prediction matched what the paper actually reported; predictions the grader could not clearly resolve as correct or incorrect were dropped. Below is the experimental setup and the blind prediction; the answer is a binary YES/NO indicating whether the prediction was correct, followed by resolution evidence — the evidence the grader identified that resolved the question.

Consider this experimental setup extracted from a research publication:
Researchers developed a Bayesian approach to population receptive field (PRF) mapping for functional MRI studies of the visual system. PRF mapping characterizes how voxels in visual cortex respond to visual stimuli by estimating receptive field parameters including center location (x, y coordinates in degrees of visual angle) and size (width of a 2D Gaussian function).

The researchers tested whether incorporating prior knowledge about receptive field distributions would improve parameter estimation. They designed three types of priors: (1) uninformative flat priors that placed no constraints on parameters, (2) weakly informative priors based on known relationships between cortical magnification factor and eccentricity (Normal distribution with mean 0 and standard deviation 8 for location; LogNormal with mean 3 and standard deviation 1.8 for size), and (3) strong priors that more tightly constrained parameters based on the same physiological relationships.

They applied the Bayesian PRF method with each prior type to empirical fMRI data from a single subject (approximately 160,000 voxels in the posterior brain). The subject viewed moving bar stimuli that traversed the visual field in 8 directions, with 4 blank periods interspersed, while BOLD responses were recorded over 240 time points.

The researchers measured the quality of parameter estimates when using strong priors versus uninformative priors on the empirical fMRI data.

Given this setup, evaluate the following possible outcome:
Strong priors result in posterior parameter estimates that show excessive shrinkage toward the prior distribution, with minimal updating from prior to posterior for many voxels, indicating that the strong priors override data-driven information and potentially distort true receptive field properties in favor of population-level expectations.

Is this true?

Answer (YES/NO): YES